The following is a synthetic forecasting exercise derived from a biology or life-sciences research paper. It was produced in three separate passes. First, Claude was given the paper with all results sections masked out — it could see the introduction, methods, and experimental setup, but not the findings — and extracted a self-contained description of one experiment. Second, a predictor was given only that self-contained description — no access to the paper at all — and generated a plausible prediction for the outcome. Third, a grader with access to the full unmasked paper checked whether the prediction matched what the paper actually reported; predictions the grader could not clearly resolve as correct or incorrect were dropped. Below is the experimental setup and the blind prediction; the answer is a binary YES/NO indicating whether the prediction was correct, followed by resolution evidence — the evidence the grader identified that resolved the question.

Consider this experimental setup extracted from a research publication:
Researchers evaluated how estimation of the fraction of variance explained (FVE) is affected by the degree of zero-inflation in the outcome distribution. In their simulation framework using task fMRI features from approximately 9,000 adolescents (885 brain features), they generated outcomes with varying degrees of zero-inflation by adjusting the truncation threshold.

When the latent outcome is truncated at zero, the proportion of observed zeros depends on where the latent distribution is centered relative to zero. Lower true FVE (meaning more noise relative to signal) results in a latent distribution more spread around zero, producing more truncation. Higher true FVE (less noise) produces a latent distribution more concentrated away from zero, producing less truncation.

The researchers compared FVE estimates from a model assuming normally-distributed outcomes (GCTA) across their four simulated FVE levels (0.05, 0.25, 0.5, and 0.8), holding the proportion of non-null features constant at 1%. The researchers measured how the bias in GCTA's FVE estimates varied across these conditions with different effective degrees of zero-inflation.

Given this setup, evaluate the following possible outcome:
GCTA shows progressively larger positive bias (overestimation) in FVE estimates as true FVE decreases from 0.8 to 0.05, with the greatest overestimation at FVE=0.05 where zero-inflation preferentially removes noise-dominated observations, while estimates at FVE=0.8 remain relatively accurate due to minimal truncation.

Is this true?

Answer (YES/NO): NO